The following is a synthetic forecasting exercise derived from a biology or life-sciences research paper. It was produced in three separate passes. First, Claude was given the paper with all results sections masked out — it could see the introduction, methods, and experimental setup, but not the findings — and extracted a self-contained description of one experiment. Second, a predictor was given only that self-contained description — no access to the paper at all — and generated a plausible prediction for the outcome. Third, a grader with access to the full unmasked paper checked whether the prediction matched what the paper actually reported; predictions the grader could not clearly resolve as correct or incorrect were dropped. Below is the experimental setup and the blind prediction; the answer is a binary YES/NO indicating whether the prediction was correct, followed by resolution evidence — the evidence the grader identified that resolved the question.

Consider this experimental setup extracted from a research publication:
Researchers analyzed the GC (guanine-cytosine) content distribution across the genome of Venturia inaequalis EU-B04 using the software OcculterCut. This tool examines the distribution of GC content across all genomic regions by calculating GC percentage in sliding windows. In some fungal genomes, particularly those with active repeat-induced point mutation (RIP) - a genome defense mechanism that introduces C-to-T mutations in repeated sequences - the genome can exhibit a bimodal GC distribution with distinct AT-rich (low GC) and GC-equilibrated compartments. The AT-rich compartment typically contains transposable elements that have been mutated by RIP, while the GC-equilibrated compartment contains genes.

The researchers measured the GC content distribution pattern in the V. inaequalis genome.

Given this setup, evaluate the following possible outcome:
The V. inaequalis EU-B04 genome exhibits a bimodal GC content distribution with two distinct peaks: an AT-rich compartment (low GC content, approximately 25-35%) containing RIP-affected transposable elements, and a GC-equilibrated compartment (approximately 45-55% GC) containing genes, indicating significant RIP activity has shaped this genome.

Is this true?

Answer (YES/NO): NO